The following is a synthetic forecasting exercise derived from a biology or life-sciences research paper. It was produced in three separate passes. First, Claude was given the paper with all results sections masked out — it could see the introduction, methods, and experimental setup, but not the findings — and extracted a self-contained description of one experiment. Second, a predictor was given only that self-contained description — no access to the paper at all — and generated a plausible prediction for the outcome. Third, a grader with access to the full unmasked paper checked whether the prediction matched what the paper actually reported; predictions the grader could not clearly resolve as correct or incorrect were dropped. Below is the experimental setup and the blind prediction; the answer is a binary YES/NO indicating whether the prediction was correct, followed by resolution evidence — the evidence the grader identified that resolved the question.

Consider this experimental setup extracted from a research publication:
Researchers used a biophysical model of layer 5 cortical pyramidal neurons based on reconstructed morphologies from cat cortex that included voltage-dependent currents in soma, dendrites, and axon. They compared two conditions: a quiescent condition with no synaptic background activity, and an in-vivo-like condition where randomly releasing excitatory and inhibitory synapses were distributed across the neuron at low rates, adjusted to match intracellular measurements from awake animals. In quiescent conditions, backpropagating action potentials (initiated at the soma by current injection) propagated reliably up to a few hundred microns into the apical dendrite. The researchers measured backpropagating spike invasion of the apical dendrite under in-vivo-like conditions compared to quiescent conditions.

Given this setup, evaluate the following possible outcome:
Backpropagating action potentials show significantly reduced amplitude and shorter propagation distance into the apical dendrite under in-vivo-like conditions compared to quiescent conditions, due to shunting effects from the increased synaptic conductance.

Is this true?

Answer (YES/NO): NO